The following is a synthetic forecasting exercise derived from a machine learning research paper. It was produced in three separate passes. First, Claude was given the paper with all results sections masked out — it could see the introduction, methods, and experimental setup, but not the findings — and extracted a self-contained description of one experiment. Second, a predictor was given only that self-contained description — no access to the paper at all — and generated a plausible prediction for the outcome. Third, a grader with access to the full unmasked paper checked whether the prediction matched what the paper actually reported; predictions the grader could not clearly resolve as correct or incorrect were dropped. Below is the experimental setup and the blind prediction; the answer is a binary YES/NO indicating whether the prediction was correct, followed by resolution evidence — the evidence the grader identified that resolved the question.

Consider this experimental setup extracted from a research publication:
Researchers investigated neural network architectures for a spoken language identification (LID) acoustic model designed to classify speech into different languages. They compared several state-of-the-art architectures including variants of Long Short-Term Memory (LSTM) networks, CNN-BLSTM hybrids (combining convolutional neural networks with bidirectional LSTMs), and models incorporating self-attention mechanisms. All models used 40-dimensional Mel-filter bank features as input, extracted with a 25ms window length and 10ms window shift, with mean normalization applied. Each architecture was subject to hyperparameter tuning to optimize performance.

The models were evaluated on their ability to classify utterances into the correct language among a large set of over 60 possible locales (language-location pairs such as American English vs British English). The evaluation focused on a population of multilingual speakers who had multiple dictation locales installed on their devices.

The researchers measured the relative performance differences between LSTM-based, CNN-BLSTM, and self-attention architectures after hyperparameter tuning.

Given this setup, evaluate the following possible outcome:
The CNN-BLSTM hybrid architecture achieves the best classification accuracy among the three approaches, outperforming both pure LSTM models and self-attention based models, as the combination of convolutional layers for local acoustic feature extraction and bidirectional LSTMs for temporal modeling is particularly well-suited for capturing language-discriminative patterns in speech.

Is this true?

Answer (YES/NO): NO